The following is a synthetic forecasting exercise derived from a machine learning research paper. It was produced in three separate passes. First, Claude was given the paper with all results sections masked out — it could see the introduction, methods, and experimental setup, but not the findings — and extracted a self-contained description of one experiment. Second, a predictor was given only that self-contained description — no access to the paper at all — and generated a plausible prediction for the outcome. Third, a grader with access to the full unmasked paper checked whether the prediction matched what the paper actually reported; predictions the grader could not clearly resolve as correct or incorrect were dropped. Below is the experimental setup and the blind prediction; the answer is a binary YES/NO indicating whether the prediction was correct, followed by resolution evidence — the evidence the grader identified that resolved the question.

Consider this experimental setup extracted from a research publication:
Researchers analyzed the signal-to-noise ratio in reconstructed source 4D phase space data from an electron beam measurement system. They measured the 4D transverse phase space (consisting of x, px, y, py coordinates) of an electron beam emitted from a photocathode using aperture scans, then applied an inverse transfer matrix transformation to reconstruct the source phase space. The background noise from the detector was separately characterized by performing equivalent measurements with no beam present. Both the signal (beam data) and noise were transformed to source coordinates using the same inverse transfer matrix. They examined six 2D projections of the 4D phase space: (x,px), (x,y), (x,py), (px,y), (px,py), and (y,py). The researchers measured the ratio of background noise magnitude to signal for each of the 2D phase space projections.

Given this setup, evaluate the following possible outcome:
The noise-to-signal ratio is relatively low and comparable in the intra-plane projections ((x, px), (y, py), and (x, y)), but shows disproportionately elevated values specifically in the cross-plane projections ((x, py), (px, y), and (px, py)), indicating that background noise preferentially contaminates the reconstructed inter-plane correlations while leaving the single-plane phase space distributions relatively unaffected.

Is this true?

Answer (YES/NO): NO